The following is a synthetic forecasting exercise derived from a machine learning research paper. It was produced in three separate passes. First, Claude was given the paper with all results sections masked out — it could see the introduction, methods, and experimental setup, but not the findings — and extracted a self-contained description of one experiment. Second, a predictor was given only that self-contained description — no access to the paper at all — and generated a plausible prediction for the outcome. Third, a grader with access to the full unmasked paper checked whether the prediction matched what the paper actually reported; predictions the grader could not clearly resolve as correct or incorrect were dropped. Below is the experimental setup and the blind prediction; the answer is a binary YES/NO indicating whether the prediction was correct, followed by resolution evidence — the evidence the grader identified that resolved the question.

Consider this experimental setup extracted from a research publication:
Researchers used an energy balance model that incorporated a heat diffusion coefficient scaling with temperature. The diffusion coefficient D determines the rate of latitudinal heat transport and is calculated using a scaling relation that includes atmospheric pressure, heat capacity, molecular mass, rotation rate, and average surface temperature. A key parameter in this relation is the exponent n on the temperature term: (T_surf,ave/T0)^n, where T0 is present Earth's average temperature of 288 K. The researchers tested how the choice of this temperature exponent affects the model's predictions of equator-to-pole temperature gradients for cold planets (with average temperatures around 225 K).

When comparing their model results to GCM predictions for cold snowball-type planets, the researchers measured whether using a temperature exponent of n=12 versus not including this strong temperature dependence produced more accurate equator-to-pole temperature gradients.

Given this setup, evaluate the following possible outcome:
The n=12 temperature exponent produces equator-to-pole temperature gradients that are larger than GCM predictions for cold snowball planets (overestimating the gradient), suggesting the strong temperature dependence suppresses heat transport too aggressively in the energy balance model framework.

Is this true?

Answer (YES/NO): NO